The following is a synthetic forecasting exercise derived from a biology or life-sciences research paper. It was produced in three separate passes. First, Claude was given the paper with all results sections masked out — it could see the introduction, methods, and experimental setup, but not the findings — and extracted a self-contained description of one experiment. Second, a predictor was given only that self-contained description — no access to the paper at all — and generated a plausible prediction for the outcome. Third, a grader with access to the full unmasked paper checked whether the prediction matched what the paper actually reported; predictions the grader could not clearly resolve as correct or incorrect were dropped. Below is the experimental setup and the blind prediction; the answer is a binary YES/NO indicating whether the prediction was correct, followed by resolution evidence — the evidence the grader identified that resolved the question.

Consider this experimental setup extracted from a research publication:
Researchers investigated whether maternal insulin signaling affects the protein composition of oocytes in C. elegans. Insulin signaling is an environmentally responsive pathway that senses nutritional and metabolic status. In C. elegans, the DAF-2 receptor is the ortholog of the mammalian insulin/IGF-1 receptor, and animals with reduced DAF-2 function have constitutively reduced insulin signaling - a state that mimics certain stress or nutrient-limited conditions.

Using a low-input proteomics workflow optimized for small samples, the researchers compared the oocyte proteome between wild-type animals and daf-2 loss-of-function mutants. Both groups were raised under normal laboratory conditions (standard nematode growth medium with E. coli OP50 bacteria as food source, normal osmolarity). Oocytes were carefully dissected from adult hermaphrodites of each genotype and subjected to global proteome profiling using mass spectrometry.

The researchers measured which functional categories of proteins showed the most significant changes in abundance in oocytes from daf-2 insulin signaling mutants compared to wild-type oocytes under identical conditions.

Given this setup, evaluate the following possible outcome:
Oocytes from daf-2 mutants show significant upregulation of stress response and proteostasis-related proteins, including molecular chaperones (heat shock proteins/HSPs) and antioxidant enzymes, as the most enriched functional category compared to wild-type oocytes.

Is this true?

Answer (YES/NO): NO